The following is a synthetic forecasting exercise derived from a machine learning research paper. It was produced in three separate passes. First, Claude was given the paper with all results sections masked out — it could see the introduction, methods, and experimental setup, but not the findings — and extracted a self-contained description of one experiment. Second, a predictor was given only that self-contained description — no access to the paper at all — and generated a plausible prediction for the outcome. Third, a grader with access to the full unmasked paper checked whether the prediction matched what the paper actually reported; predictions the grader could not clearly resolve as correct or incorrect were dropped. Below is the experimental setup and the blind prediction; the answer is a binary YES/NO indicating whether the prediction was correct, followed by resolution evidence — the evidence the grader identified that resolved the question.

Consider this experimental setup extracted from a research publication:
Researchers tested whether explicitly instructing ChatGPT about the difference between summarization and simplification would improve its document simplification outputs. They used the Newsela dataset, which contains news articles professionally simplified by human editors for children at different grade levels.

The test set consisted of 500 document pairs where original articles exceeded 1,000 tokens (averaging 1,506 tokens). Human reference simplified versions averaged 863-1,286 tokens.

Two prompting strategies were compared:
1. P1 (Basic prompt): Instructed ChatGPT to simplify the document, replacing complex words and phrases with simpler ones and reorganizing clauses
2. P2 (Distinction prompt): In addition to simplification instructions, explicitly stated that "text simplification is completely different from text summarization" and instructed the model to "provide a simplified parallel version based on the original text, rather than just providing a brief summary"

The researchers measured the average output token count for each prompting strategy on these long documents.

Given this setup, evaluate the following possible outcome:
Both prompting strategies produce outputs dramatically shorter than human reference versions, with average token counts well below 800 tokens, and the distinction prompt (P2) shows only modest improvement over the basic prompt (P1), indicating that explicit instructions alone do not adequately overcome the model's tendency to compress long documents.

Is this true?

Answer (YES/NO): NO